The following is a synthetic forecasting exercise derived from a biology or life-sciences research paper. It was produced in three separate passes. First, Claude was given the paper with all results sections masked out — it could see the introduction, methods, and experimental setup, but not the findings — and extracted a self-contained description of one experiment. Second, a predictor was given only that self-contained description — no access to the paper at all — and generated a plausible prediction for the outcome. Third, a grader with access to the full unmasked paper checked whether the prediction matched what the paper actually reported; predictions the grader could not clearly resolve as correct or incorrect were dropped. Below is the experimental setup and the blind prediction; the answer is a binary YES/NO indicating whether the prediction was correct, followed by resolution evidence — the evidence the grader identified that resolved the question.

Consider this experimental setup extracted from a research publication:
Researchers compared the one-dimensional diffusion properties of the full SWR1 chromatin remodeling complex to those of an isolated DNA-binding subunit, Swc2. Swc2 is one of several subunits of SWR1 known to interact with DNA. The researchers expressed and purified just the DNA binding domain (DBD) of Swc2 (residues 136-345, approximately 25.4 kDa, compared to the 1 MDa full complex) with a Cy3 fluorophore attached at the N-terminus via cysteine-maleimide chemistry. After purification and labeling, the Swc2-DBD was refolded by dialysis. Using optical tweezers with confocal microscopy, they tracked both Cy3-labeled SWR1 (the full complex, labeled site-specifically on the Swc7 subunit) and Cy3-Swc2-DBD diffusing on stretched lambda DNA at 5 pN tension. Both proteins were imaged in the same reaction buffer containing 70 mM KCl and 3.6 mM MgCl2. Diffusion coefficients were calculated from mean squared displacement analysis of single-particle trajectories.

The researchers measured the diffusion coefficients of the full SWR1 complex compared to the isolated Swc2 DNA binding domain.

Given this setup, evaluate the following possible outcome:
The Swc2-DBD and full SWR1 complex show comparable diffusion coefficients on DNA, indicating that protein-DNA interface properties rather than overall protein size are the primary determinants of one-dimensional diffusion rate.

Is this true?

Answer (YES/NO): NO